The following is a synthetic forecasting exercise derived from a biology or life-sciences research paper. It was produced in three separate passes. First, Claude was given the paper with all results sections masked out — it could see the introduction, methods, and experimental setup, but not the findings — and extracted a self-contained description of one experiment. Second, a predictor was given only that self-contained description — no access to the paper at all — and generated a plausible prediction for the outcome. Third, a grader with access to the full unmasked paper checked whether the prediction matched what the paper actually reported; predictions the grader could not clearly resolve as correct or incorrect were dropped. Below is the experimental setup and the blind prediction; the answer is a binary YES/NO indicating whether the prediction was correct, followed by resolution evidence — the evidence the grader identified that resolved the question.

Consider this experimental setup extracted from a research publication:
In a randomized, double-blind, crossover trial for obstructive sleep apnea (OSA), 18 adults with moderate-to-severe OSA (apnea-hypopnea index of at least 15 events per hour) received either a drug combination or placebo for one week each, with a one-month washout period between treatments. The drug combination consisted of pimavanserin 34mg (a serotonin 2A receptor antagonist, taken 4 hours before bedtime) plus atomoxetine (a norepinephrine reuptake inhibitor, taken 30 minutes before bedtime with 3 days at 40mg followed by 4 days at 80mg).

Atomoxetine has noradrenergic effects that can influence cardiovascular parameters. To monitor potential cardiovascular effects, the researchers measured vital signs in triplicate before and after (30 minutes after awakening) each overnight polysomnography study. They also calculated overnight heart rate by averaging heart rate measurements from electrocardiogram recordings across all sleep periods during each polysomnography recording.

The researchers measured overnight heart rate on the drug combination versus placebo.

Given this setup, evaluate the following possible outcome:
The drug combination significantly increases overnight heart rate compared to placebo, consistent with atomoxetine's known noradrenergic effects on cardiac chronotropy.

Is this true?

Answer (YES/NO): YES